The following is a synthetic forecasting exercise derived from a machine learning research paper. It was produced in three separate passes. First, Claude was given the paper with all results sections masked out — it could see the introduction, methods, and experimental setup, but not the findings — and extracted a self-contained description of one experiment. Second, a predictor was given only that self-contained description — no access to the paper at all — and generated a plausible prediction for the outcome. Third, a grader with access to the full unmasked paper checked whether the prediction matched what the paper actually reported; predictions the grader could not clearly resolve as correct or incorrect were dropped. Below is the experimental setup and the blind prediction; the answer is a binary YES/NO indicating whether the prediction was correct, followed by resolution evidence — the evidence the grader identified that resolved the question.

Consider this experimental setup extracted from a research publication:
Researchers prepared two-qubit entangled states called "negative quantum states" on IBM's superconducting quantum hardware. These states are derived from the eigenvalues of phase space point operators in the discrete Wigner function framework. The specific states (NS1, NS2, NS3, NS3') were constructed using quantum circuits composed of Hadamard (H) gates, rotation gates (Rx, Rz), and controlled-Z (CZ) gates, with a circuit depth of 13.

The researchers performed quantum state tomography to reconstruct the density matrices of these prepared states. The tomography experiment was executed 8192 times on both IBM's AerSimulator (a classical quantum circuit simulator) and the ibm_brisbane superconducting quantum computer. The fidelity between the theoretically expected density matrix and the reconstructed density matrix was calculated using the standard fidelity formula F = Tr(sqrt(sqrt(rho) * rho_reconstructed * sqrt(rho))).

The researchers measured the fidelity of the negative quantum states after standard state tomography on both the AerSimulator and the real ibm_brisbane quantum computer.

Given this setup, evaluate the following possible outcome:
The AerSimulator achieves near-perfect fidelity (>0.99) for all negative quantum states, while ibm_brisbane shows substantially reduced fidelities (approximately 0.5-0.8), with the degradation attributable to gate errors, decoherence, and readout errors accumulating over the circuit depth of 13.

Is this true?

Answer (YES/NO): NO